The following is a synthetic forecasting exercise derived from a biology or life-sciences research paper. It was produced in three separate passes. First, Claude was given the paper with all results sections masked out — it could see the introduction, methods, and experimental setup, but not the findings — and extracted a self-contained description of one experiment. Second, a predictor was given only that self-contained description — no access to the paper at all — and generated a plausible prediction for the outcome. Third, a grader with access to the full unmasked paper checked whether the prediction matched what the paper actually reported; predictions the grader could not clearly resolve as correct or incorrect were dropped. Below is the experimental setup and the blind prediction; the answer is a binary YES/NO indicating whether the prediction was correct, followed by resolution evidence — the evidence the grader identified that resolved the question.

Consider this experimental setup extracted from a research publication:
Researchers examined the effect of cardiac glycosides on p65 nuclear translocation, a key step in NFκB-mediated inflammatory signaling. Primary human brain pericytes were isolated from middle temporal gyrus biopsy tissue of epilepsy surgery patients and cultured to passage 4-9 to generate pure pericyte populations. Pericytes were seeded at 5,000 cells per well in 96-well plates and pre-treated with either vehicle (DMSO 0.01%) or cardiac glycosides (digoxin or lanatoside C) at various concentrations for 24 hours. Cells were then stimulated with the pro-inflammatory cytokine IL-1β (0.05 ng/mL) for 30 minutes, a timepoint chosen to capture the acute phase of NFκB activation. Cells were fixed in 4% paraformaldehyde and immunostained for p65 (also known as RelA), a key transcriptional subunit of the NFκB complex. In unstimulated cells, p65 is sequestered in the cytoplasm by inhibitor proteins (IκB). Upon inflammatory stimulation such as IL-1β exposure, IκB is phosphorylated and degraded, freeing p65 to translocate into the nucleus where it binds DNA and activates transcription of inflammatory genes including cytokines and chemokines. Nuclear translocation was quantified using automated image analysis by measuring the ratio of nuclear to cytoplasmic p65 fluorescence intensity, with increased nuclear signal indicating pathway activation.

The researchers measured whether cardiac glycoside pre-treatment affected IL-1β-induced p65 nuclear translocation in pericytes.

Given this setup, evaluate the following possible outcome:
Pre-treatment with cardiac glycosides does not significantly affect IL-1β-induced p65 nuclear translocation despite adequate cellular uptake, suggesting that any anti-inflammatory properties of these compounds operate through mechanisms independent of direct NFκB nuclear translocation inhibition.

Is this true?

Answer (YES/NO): NO